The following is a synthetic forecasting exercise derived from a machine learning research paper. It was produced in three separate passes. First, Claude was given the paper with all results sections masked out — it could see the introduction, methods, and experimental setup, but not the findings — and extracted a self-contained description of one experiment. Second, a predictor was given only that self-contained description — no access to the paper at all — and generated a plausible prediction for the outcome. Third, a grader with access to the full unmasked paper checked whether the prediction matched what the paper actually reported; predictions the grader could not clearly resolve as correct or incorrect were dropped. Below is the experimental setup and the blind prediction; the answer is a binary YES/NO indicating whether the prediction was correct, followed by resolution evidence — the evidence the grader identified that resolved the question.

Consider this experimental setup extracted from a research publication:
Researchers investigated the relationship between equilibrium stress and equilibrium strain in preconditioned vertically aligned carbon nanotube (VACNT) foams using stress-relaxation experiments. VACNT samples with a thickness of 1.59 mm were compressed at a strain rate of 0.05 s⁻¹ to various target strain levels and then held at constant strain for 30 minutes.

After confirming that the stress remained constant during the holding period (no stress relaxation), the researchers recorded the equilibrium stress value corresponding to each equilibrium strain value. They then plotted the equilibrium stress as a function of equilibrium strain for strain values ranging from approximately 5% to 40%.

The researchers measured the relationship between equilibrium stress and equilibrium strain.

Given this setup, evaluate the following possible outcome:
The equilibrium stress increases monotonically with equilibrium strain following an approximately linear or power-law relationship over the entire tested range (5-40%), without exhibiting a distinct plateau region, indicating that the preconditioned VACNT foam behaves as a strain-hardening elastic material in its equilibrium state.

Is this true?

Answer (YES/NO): YES